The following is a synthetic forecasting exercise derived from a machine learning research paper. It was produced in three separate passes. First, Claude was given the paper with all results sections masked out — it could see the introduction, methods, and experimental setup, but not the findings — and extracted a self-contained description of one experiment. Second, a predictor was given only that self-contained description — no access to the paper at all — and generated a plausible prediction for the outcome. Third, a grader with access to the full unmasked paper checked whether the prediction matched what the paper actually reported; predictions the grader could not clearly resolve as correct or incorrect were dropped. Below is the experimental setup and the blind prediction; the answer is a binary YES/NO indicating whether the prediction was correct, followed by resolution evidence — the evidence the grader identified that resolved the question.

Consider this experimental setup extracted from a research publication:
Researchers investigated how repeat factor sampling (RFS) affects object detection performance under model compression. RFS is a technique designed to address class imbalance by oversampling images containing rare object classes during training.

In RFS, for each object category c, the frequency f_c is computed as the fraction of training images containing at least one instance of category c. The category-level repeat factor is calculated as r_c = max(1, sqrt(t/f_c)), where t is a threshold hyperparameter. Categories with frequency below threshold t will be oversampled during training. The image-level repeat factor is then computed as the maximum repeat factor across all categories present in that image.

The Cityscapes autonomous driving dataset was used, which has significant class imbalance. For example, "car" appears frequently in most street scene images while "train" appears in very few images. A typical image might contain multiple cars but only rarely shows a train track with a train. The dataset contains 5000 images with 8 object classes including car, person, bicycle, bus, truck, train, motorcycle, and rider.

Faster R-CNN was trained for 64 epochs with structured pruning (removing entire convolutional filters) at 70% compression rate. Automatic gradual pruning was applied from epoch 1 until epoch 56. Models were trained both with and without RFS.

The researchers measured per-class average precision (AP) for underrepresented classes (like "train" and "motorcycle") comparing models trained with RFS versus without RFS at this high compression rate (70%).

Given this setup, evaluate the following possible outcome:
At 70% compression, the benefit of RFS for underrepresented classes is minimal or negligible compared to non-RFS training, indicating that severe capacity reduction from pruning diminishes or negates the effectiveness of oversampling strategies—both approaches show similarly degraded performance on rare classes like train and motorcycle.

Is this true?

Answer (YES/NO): NO